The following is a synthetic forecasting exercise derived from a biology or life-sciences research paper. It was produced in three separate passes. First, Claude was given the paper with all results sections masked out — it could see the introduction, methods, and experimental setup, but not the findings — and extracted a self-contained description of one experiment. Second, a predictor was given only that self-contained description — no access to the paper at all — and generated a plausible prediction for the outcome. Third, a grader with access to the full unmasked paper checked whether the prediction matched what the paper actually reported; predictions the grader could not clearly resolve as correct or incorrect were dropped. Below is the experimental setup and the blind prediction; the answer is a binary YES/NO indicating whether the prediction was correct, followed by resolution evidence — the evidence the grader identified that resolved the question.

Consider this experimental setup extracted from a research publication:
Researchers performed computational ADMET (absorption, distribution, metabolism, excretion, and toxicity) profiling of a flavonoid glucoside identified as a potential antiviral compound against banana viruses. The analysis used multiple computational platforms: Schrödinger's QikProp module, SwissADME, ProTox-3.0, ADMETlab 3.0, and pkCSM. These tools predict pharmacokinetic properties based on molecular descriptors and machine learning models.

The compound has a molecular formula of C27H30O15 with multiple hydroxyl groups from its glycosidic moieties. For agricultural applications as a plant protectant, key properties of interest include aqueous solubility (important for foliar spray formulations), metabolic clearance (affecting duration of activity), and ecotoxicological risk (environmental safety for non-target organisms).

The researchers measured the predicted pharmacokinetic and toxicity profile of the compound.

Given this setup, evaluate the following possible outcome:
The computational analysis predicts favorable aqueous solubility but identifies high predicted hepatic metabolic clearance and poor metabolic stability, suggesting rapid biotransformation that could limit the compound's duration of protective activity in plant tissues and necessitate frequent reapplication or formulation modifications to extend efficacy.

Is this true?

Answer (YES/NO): NO